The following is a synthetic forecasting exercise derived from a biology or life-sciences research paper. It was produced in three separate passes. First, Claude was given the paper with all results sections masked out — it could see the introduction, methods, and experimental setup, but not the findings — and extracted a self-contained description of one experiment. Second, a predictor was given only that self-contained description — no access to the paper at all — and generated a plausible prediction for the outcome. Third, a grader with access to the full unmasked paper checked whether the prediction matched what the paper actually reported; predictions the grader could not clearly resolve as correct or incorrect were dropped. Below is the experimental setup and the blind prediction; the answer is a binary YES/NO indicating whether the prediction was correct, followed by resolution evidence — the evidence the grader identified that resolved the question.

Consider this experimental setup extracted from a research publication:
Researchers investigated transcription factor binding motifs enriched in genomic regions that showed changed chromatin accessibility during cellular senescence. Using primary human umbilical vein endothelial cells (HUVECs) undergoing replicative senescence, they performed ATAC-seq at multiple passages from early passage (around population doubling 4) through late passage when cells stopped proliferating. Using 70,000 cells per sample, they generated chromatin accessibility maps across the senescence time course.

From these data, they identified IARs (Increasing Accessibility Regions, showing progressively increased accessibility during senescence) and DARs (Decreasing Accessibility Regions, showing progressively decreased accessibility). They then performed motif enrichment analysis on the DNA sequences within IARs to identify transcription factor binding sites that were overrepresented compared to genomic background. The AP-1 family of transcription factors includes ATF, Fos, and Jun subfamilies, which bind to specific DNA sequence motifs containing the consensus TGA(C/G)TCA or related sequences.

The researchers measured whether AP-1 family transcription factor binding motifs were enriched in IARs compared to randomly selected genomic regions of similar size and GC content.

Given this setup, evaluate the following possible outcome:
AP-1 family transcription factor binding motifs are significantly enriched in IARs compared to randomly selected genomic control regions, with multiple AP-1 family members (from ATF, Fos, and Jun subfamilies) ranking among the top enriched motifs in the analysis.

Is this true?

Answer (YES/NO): YES